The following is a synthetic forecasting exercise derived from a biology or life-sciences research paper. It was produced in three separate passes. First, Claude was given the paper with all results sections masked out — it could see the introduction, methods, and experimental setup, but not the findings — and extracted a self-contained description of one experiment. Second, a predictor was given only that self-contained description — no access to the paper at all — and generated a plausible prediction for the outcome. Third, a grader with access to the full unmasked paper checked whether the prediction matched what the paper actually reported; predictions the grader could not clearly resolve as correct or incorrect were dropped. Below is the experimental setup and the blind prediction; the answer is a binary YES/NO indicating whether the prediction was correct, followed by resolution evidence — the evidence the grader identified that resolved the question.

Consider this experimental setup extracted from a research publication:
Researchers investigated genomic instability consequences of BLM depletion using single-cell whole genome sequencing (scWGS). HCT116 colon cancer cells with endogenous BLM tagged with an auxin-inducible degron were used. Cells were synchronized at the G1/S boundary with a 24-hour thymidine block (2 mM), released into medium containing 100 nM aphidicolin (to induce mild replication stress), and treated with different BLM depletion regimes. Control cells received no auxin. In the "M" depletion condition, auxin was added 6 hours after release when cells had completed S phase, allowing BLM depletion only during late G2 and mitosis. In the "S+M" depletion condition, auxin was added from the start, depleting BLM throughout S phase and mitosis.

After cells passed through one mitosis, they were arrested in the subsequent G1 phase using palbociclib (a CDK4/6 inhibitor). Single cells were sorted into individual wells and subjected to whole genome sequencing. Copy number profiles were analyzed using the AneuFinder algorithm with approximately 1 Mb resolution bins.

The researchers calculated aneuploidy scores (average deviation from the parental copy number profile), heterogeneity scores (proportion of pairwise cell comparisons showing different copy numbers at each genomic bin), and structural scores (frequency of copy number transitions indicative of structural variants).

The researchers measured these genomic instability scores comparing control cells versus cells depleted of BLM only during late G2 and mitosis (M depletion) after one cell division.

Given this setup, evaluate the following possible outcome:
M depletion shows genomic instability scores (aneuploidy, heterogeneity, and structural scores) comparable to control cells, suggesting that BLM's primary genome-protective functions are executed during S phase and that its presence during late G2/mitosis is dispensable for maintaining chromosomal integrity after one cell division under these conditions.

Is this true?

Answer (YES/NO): NO